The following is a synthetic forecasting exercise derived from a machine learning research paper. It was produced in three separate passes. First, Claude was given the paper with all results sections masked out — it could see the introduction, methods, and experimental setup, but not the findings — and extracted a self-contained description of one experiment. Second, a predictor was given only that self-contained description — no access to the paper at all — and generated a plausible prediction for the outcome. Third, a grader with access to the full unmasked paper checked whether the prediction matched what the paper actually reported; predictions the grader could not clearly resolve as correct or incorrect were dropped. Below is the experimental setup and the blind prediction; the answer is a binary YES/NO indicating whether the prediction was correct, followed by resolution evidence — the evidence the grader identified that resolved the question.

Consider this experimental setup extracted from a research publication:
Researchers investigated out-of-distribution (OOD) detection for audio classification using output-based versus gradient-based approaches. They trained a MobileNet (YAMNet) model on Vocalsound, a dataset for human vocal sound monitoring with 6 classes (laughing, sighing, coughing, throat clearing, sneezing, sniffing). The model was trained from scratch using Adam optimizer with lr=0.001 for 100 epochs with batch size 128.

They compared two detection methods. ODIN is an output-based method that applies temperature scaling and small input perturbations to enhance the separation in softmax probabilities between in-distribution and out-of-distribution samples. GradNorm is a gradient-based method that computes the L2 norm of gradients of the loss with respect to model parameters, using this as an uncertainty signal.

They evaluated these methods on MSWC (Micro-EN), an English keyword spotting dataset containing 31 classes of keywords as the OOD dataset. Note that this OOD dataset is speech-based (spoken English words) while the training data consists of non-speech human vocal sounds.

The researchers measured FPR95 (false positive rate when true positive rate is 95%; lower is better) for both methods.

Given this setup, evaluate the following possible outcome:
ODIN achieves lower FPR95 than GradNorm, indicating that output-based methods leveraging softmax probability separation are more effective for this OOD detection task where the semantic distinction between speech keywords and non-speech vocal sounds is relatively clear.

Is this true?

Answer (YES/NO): NO